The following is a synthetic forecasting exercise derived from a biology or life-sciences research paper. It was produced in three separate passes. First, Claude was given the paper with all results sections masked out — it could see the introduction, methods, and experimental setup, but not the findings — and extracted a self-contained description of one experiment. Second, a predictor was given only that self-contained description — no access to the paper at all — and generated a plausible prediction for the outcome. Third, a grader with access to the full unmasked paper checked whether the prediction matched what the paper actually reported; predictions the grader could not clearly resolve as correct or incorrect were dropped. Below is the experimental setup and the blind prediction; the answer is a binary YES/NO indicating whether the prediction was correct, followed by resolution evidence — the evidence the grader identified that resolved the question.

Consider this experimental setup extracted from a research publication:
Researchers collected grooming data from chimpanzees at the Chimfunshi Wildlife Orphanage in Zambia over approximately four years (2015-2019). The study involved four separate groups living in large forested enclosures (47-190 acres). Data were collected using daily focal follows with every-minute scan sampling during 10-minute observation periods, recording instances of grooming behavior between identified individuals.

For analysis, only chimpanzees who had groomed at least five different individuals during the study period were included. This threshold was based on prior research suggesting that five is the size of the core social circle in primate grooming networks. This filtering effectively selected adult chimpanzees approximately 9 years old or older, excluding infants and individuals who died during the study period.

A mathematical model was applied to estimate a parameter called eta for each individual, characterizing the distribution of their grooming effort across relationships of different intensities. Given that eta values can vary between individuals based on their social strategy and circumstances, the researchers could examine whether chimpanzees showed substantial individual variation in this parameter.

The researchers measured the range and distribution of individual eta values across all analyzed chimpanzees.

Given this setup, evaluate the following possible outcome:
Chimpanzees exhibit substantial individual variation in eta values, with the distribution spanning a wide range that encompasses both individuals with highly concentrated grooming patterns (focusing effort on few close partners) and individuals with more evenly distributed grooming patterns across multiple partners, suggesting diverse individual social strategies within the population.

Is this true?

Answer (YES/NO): YES